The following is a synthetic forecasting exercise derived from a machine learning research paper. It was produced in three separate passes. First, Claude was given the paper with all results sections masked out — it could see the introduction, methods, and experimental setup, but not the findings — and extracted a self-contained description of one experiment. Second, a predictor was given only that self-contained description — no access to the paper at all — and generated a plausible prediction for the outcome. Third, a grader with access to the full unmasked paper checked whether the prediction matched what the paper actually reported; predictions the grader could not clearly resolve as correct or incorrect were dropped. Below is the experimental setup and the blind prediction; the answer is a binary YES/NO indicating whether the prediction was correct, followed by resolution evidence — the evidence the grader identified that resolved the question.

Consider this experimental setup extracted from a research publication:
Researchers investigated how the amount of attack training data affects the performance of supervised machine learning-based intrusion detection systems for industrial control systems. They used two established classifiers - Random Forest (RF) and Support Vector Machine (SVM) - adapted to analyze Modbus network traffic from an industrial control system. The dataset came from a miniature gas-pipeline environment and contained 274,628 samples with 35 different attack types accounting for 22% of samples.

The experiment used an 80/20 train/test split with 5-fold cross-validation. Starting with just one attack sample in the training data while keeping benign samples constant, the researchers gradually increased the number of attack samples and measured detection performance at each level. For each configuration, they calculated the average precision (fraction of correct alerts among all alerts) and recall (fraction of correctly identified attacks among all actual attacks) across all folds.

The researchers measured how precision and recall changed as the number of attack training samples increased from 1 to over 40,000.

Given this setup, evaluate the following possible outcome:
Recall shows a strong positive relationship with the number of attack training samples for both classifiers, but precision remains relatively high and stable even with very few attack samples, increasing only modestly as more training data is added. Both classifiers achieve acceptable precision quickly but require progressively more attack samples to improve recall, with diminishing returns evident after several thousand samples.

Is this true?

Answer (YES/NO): NO